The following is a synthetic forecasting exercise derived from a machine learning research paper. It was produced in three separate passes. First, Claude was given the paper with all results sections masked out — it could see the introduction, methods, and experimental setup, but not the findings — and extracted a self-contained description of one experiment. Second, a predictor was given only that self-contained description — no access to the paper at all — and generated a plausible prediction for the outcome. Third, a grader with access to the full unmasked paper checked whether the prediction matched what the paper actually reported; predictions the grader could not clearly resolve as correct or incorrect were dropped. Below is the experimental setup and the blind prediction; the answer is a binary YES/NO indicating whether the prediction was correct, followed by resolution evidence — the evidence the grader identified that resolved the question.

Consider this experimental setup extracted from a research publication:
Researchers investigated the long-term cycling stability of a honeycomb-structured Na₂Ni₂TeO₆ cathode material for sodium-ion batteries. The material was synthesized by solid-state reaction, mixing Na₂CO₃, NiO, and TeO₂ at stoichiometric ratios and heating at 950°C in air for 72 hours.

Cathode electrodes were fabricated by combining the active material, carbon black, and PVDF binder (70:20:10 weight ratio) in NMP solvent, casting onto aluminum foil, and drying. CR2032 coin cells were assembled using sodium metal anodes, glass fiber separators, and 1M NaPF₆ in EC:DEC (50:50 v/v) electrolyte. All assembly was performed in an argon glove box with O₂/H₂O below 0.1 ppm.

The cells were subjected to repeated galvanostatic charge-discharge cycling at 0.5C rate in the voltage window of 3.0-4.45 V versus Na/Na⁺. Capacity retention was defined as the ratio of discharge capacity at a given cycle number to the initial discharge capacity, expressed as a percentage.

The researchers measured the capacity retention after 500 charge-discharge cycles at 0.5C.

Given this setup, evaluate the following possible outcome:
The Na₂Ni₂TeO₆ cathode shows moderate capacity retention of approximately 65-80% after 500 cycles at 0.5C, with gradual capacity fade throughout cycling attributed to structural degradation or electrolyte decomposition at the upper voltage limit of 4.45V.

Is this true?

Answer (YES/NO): NO